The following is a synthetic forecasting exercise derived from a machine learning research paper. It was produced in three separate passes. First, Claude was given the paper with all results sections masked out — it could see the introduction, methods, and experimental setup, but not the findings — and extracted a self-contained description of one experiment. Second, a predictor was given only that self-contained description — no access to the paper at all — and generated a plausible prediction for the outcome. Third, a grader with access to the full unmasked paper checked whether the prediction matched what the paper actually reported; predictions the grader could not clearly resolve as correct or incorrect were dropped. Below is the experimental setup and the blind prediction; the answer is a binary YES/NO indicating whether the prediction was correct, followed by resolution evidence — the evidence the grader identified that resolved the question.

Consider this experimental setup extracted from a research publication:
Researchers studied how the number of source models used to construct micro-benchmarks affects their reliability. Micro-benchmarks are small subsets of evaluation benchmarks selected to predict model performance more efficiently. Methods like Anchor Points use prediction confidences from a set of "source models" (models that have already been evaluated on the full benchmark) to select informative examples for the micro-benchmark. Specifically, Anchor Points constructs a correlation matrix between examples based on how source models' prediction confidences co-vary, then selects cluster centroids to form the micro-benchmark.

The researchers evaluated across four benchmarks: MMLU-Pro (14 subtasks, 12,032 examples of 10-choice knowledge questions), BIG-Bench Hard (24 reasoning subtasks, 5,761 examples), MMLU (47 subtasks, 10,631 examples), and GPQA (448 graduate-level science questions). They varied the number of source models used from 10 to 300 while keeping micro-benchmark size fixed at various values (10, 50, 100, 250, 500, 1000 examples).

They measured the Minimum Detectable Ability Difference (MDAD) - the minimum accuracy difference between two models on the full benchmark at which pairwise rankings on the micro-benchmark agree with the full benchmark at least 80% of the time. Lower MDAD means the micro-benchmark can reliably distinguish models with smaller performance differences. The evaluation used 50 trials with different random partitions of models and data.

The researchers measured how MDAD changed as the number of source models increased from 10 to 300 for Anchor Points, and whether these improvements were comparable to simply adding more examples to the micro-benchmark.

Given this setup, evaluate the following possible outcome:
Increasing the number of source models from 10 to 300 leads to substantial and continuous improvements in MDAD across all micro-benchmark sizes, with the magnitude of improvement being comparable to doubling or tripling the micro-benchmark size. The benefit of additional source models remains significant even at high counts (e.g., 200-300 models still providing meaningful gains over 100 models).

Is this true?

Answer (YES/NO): NO